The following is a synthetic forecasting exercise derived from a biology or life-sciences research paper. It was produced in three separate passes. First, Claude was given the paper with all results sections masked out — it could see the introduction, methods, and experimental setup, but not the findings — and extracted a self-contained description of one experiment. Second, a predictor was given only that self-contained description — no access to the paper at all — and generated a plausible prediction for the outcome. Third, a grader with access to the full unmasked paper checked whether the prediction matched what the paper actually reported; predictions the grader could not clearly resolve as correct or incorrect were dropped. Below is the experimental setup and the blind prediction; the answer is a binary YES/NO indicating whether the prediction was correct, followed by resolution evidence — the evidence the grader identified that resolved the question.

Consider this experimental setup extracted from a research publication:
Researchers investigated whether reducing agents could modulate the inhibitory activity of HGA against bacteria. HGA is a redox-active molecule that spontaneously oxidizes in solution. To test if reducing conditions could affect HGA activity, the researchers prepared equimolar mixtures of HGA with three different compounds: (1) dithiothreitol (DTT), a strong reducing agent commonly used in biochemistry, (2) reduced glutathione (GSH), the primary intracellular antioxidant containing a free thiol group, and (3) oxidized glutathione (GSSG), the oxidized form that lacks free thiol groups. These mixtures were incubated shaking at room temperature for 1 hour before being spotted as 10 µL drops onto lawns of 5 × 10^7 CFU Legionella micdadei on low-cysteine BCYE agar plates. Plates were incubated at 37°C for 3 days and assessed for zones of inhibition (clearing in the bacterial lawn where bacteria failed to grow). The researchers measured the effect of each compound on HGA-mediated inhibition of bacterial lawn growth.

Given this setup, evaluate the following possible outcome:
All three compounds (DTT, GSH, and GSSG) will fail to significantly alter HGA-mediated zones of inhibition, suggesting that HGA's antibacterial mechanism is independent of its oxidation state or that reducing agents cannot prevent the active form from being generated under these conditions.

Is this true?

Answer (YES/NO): NO